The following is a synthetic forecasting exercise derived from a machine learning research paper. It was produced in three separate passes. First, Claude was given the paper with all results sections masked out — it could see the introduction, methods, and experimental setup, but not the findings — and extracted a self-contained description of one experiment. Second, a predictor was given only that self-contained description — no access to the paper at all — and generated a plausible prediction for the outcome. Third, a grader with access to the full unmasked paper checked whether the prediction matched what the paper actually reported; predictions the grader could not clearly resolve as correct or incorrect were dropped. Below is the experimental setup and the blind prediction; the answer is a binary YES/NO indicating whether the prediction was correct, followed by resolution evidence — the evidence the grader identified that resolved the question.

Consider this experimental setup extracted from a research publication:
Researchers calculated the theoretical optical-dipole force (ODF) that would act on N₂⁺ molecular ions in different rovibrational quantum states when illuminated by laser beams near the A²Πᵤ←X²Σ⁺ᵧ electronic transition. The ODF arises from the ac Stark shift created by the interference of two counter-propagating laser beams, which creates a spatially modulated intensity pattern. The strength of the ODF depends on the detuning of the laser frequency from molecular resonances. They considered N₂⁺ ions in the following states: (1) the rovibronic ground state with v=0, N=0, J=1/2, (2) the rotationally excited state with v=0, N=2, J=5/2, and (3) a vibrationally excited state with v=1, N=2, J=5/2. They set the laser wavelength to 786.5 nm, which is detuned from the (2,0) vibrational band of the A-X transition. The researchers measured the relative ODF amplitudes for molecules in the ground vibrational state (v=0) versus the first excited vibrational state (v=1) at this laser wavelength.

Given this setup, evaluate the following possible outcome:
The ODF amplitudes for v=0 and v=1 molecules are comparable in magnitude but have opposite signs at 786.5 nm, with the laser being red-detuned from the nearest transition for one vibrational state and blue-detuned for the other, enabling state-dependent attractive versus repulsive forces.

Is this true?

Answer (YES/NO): NO